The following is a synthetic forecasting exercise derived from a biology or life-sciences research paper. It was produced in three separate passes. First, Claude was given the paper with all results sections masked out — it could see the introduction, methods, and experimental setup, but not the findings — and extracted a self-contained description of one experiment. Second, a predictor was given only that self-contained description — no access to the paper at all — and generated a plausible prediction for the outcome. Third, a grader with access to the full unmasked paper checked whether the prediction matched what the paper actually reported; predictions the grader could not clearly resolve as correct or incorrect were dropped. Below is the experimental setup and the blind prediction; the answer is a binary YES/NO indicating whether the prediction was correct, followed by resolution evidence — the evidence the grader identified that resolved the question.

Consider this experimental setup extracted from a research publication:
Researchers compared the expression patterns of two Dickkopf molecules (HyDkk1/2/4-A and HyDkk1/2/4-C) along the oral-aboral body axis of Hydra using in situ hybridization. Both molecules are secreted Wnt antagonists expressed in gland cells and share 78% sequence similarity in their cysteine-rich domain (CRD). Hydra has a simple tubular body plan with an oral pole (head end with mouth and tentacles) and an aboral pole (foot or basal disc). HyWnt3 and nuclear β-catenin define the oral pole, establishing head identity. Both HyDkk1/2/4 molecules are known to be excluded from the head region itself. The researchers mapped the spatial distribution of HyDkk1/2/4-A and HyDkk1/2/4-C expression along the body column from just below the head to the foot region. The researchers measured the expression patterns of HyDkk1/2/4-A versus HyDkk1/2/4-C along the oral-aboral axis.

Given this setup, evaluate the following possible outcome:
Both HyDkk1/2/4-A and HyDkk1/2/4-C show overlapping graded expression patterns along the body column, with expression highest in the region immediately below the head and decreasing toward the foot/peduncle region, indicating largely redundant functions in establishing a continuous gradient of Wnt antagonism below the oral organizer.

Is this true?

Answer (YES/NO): NO